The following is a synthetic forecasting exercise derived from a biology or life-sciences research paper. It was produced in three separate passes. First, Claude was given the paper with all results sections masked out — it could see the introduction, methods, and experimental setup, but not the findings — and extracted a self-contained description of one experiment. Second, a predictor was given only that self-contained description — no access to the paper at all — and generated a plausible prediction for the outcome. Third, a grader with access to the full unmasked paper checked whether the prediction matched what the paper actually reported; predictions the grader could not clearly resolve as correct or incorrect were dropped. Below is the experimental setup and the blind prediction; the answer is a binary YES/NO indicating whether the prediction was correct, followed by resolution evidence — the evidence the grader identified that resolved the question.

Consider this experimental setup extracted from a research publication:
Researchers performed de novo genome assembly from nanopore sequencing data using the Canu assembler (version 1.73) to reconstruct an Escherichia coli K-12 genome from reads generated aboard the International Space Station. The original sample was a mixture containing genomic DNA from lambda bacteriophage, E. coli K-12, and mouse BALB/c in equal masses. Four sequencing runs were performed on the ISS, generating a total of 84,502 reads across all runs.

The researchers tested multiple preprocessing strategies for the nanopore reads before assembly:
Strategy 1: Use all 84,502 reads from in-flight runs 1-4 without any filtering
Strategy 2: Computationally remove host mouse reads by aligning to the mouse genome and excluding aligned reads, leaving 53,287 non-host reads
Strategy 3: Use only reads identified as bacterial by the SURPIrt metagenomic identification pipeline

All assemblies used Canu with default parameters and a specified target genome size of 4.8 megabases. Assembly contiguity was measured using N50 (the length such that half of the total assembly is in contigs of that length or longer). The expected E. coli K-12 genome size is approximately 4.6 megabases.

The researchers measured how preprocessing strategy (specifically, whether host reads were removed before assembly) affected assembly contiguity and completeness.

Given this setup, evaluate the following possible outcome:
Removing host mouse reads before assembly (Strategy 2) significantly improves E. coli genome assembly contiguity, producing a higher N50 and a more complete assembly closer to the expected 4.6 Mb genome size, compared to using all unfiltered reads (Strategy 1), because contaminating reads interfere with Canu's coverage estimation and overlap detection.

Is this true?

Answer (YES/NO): NO